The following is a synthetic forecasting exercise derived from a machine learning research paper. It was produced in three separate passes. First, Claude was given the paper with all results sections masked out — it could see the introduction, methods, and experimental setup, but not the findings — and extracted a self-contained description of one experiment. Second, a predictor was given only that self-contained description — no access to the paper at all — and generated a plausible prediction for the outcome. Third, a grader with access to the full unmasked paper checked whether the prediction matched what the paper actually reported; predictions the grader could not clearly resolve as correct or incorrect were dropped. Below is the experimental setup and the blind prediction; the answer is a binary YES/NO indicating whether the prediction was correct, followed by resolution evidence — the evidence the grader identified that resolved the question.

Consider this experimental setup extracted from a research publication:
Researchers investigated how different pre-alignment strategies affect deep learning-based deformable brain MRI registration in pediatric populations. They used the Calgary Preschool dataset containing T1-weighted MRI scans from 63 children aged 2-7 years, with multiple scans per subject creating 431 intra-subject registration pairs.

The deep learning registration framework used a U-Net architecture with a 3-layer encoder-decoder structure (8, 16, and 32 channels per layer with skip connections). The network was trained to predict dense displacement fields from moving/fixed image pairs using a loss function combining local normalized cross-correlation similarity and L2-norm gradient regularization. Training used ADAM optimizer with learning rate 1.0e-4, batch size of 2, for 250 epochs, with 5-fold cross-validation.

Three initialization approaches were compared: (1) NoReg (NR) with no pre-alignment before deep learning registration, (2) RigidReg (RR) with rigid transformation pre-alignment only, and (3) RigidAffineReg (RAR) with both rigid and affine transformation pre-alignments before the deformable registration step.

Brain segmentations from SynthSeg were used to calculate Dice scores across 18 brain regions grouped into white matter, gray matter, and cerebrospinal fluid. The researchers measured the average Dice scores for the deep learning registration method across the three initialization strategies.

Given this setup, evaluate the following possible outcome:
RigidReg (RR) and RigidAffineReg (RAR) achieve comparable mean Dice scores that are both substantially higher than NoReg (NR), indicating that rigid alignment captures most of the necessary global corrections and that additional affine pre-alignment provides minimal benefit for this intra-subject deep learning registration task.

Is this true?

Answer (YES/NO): NO